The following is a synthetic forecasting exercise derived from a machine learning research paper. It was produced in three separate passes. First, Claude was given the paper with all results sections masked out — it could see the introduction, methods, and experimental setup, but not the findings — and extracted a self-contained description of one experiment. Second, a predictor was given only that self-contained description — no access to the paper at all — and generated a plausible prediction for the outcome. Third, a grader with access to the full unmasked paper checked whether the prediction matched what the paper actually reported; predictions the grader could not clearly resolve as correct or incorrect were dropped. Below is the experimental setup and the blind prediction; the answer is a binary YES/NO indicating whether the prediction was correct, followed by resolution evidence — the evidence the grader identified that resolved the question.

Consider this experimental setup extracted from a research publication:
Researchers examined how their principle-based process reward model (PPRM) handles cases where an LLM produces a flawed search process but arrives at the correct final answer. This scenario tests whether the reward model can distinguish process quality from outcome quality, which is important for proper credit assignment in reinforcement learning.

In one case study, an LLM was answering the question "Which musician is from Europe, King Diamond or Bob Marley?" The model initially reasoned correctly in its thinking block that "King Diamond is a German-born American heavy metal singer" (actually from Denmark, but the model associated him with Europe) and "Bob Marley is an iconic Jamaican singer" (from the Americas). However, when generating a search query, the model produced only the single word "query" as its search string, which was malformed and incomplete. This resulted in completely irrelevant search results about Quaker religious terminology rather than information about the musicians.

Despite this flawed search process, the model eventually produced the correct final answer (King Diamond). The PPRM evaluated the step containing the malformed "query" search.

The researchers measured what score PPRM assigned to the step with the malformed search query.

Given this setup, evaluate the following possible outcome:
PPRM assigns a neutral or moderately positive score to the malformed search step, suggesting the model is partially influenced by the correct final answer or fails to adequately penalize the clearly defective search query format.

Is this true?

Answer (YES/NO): NO